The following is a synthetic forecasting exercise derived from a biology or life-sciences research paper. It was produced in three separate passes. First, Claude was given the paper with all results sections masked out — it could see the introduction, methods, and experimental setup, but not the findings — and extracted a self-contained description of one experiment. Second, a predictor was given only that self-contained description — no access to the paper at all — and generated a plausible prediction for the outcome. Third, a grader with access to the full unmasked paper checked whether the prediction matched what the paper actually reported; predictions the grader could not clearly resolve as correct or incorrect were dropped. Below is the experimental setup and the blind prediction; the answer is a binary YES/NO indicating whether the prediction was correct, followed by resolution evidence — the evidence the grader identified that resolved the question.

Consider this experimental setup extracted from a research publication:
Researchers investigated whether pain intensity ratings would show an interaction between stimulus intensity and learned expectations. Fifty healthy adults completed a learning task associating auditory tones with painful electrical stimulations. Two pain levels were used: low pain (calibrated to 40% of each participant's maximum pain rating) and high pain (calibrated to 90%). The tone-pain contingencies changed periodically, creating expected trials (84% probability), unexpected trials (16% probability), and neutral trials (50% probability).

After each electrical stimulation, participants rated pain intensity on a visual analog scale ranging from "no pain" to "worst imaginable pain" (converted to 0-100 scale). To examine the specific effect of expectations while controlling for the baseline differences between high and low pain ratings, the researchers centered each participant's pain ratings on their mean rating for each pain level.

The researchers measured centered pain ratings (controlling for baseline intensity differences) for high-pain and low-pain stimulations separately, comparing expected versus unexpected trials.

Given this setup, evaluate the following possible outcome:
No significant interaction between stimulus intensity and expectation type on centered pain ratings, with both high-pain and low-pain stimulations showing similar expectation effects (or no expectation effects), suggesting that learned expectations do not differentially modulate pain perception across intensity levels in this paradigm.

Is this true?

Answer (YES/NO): NO